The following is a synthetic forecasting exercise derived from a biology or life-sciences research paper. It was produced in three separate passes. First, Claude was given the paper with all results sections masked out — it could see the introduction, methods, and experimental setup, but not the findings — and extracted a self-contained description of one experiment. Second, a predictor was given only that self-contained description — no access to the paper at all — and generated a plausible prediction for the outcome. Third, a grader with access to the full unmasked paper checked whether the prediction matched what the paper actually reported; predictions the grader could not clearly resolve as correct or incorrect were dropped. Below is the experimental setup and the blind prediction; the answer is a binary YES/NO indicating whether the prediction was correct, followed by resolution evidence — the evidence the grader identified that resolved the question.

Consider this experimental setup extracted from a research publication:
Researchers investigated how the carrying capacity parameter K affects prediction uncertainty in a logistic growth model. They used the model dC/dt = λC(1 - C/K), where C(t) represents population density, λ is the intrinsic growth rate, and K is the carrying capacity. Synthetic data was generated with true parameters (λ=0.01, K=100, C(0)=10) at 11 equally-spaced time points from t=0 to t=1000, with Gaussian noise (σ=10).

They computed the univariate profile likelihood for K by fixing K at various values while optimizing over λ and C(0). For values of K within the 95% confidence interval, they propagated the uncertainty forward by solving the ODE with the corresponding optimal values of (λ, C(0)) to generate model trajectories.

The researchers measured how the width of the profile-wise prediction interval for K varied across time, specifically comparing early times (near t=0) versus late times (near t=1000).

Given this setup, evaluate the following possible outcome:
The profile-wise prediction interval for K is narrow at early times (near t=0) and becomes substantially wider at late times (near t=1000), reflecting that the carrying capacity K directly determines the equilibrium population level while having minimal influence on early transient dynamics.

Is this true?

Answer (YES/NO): YES